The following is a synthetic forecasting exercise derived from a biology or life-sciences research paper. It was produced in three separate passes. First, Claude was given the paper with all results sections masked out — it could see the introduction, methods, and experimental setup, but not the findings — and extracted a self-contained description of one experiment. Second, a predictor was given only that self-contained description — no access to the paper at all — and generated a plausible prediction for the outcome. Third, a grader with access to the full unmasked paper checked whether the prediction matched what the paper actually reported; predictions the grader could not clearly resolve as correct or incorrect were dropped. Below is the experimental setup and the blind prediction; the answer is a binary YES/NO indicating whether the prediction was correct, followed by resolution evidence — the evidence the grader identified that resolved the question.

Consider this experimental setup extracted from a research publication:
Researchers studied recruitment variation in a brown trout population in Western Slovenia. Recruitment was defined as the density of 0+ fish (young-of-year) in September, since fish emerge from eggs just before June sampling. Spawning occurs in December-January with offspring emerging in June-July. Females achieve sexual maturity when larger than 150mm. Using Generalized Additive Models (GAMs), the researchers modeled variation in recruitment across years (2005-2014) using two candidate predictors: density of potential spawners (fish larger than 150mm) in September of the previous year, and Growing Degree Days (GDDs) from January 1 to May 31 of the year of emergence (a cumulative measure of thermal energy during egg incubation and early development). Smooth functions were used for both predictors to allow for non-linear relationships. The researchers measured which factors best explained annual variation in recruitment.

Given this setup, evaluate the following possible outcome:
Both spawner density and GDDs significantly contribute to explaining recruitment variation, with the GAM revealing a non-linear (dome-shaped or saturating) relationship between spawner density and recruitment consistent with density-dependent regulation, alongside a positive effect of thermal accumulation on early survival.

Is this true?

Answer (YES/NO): NO